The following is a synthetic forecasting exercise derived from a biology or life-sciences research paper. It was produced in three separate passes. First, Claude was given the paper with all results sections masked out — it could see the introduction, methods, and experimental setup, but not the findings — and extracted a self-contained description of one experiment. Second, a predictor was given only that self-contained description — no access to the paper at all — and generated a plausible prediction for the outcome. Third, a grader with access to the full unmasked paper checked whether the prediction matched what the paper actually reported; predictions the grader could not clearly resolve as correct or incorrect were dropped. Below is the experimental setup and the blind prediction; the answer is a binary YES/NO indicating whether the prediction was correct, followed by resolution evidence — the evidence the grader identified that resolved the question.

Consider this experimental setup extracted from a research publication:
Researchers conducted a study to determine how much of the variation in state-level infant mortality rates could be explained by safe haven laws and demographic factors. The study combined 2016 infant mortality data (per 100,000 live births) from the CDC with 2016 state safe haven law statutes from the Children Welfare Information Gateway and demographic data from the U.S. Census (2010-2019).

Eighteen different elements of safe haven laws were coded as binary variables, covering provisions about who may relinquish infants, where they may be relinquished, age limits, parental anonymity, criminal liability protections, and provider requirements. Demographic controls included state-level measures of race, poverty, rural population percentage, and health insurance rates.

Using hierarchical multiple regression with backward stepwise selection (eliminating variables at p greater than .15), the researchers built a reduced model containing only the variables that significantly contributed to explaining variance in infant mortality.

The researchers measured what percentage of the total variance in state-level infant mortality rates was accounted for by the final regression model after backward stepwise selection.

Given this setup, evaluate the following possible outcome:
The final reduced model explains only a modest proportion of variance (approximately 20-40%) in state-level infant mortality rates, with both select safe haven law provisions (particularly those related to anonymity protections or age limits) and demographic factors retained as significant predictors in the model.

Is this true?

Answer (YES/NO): NO